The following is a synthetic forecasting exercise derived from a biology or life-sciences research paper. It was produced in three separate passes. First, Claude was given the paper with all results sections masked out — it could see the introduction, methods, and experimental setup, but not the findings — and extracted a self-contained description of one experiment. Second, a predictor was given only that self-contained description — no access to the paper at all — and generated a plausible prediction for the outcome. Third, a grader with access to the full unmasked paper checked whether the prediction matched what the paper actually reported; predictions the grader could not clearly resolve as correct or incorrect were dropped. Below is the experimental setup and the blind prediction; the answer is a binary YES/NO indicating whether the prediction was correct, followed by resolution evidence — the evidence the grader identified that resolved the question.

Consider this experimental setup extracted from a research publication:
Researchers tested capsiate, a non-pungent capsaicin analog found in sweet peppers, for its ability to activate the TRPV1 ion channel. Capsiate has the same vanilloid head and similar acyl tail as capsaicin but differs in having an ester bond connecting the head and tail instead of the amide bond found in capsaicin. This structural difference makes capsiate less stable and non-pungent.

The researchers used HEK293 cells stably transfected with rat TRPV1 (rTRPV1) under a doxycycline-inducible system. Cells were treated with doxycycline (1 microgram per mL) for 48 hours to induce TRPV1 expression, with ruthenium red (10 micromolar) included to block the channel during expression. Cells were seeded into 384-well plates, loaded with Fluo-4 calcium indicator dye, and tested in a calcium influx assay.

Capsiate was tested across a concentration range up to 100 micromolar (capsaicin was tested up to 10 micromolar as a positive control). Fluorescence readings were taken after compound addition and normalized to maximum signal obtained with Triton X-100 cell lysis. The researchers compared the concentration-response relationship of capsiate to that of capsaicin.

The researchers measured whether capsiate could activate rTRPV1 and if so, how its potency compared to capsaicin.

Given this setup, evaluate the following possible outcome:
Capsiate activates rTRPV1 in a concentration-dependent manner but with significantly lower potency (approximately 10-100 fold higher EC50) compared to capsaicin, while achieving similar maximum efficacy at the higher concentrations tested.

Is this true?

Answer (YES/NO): NO